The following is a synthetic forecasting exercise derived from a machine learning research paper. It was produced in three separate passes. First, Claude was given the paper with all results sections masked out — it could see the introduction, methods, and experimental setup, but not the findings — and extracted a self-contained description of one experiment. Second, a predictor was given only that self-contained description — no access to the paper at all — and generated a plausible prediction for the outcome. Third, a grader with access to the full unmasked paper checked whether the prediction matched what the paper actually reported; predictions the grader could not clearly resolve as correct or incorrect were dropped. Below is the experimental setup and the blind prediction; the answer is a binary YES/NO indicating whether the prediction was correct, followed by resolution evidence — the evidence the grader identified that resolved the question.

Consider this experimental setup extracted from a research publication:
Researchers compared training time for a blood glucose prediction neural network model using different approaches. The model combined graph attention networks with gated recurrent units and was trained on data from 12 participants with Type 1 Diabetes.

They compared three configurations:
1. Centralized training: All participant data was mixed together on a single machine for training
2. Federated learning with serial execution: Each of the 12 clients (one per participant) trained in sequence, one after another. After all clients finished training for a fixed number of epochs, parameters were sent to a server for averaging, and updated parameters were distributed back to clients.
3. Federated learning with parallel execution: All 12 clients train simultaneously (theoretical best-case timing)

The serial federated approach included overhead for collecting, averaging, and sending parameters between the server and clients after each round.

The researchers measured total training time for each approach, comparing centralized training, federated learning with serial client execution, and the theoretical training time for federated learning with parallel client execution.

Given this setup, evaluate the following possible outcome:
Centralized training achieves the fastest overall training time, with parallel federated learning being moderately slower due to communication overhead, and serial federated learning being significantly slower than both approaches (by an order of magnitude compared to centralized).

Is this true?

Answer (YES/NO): NO